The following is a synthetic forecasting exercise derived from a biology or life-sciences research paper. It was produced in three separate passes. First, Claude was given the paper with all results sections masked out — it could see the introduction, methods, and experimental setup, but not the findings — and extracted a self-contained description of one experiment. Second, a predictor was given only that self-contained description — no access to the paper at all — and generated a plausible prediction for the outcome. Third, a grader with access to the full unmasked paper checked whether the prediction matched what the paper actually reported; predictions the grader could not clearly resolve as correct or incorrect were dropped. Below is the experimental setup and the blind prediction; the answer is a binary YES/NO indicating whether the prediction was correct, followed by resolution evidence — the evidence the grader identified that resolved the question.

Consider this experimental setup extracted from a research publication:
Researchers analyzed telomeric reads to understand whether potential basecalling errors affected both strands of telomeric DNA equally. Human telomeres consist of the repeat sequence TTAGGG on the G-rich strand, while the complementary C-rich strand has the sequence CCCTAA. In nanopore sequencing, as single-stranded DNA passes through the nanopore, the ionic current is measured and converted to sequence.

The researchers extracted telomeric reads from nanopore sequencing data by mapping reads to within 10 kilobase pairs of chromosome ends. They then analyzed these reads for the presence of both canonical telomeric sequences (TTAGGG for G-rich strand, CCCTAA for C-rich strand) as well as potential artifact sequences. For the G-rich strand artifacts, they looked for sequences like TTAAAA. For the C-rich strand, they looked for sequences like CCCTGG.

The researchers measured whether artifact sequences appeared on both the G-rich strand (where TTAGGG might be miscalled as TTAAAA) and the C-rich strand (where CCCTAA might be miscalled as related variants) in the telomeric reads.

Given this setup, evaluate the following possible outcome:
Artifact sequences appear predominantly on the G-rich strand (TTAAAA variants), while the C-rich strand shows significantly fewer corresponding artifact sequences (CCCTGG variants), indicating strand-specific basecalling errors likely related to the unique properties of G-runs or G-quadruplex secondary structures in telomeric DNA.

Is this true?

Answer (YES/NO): NO